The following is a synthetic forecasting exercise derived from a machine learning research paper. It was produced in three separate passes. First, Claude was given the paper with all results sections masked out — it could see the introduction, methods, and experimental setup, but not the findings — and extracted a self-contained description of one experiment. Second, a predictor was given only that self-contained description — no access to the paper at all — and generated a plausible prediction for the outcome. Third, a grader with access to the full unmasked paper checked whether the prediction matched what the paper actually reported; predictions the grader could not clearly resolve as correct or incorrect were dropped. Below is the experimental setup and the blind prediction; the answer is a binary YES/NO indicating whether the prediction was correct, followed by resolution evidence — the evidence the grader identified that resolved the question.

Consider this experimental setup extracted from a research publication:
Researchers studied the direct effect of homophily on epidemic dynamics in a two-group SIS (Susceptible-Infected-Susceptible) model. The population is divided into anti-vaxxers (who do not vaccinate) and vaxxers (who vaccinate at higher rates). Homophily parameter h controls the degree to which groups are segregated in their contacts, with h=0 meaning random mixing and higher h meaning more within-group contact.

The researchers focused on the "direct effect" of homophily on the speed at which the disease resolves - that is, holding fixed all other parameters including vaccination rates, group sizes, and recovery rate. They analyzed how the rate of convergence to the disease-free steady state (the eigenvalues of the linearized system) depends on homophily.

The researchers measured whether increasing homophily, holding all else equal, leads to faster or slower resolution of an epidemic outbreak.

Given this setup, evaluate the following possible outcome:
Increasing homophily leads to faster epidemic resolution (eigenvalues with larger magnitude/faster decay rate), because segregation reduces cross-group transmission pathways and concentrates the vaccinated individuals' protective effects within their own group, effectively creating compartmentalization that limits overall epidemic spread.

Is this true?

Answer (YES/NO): NO